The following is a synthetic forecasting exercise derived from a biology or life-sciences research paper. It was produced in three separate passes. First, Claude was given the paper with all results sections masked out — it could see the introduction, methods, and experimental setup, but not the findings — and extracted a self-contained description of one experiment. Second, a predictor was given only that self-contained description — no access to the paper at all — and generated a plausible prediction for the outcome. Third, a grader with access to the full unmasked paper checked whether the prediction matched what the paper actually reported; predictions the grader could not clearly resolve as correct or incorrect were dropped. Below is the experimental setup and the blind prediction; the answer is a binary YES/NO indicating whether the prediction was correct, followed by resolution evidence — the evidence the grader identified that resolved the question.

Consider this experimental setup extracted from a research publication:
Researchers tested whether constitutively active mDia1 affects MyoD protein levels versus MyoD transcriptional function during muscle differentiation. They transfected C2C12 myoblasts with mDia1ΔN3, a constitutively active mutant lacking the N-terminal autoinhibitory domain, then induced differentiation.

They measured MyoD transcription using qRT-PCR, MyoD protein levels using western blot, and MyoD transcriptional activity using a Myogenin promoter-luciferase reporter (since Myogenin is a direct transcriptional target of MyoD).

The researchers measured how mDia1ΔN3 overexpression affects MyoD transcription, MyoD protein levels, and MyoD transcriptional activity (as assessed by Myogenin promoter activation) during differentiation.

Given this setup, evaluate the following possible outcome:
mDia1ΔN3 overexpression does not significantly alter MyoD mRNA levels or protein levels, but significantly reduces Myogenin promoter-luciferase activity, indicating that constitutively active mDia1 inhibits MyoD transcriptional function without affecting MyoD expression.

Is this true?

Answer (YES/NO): NO